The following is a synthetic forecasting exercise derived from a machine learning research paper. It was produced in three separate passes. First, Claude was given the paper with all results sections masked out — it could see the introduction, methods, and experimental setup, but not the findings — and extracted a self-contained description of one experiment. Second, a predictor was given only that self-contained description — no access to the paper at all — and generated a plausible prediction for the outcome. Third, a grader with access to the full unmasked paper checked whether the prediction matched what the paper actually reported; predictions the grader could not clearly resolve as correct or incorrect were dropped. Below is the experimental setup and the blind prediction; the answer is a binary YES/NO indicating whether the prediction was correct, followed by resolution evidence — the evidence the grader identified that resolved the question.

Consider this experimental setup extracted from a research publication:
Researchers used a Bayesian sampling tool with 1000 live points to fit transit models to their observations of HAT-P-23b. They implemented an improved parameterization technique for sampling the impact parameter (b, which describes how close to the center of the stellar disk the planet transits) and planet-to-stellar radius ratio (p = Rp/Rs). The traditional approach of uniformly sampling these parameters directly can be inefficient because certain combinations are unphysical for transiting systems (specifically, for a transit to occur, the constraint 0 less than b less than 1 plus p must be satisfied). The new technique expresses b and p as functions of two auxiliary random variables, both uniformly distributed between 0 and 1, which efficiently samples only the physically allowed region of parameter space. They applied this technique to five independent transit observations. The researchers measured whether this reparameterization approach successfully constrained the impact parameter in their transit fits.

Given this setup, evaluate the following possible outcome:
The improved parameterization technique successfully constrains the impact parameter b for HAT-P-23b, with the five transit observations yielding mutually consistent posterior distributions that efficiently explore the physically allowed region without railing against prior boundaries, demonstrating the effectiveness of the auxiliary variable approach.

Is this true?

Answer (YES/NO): YES